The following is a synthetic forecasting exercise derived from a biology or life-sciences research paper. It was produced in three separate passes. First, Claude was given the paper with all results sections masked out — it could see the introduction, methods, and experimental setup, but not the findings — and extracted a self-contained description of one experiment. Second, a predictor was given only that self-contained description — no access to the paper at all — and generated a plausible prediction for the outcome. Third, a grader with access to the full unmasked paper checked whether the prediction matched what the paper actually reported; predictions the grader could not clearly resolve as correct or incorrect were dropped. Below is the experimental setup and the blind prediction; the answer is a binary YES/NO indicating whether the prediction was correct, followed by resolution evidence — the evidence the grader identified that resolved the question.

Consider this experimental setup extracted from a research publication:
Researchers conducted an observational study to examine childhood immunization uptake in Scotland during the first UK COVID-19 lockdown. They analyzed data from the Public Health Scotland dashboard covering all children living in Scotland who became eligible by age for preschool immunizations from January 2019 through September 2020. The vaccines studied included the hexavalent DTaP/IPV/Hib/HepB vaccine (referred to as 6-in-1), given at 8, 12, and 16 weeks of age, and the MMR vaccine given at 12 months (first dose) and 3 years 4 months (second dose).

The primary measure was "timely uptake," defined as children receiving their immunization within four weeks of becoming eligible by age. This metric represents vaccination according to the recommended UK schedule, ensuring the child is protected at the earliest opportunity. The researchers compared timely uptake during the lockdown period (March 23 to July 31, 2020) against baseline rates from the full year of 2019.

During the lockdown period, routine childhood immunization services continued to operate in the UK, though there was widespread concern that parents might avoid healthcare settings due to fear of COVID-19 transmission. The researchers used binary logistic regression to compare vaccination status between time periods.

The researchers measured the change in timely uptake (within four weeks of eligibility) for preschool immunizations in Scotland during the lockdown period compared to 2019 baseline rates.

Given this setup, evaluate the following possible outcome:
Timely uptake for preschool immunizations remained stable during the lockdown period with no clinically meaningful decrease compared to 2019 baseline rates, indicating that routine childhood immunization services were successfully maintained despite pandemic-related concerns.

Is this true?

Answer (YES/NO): NO